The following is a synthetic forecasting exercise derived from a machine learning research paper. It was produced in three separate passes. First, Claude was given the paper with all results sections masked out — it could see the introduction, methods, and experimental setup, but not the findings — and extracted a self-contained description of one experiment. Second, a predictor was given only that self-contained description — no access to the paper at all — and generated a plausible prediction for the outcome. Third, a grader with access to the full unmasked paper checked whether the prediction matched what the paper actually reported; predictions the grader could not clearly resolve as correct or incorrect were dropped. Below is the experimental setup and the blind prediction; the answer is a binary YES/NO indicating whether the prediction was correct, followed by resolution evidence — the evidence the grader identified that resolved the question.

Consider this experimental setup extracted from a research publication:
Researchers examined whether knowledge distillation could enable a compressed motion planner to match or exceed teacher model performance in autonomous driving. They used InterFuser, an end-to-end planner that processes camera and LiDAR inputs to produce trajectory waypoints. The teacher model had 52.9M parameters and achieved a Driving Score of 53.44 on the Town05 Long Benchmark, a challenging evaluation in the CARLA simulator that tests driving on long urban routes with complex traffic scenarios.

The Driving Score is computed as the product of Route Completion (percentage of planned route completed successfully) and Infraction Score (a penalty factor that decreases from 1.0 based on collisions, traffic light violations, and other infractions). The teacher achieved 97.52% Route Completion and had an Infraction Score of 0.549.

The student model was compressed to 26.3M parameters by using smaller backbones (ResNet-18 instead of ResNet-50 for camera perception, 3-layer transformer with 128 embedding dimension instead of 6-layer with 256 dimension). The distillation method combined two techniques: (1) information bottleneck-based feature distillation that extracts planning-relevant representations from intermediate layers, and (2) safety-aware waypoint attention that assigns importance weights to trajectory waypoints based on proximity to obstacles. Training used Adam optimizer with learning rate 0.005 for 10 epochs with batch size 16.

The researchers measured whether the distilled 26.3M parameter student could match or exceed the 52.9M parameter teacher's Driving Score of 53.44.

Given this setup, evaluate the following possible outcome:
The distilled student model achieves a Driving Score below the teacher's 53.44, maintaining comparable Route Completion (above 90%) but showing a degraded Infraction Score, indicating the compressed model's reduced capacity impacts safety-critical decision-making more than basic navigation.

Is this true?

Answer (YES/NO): NO